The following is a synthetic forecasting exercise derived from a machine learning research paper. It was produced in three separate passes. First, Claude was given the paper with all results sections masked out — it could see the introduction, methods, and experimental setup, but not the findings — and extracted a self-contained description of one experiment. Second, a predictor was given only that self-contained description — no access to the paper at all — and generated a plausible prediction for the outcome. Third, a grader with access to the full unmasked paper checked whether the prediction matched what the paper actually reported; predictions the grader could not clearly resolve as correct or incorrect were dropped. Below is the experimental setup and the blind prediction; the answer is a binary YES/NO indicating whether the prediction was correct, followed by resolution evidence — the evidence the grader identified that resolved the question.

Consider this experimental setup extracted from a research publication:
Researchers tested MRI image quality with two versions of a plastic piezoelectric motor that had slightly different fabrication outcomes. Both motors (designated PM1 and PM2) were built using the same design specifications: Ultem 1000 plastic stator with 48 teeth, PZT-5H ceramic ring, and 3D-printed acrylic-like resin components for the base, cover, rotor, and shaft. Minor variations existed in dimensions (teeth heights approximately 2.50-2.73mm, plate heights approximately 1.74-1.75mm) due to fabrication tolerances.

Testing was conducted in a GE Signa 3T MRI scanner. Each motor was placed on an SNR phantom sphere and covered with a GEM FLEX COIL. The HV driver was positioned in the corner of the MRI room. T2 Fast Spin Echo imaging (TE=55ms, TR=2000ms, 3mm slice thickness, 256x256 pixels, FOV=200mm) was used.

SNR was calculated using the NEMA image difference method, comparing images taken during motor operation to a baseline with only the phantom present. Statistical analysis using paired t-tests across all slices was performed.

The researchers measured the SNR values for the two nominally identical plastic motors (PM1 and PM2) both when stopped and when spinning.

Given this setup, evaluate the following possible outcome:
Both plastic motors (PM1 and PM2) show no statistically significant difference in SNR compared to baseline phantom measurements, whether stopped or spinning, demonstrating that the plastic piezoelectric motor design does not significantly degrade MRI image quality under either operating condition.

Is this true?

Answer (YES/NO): NO